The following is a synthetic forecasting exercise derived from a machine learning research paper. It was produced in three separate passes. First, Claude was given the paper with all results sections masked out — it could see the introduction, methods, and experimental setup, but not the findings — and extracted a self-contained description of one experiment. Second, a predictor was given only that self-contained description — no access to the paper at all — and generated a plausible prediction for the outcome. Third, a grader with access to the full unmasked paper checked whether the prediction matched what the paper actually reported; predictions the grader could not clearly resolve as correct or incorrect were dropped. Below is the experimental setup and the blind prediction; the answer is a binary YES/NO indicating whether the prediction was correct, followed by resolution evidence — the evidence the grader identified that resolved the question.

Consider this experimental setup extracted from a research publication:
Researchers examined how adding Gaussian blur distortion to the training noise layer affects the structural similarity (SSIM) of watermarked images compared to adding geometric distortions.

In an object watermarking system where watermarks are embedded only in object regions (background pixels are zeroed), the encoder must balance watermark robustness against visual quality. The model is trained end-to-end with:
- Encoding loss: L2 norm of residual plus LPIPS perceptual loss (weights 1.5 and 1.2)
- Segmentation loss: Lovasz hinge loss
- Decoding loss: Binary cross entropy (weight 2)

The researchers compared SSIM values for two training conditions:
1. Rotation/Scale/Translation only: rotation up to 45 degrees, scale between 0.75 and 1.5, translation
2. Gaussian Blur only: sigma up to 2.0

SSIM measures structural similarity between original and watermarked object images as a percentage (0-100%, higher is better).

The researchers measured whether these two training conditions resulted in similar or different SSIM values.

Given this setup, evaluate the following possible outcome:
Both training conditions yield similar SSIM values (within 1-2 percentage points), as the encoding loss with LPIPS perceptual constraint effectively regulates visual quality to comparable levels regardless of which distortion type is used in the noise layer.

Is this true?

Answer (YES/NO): YES